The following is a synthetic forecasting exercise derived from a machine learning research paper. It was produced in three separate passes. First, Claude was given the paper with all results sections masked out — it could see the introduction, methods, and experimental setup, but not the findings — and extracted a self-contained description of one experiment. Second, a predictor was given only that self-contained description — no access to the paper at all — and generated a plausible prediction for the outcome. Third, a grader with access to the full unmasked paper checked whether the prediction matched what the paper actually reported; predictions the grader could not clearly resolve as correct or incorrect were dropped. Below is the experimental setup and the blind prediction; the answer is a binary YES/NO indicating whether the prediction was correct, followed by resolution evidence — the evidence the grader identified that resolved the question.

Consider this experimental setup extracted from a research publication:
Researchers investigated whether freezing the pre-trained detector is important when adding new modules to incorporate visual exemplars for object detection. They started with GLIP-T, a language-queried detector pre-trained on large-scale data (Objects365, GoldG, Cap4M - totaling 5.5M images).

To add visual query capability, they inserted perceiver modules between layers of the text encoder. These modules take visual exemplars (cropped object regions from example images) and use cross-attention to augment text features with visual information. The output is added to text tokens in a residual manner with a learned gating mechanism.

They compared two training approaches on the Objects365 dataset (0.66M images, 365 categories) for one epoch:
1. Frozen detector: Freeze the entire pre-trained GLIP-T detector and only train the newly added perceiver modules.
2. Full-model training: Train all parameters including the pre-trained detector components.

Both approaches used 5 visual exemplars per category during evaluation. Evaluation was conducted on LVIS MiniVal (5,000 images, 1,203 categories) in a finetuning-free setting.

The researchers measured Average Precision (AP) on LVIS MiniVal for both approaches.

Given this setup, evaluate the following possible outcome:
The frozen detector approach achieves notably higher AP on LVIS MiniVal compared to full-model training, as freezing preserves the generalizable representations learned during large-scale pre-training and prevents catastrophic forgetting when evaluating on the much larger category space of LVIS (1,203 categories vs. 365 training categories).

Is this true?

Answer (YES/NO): YES